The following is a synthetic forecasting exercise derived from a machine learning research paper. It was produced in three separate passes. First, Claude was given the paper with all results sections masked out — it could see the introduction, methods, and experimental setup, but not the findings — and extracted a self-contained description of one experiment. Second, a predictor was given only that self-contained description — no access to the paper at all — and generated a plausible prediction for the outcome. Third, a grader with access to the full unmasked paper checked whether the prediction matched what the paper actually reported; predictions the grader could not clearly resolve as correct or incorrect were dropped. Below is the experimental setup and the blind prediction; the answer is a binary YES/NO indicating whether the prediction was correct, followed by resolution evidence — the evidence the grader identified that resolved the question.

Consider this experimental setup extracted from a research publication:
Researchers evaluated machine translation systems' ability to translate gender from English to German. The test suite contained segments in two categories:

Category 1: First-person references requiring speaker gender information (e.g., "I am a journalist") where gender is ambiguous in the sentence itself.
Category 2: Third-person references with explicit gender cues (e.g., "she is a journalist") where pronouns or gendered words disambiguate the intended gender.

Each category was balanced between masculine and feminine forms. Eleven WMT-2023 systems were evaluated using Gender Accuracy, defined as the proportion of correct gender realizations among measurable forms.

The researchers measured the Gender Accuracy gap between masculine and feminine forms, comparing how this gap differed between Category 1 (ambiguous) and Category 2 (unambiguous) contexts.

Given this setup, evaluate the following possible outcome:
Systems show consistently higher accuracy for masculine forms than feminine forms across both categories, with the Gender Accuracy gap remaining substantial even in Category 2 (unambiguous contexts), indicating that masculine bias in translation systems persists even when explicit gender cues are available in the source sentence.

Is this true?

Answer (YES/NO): NO